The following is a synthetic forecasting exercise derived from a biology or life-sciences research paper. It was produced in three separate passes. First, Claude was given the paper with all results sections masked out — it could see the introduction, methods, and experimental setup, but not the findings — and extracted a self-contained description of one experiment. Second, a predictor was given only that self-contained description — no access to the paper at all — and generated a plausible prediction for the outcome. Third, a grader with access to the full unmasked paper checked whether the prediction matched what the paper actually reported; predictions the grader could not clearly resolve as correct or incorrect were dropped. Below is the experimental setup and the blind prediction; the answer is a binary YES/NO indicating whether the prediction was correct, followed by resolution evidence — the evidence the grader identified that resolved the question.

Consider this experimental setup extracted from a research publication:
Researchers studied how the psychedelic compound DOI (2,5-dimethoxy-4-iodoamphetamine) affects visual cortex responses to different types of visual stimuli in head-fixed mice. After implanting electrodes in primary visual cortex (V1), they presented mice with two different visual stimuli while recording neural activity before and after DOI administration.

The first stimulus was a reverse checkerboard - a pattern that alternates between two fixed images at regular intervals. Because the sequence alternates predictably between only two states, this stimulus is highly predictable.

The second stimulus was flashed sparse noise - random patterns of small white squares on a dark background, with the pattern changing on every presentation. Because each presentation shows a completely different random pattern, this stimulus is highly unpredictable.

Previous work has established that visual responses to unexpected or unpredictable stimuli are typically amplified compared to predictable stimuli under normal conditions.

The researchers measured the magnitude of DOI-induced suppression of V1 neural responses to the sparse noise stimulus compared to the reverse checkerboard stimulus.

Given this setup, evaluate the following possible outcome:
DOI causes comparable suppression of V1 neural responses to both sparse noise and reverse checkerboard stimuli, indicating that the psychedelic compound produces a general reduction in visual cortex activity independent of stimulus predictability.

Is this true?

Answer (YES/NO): NO